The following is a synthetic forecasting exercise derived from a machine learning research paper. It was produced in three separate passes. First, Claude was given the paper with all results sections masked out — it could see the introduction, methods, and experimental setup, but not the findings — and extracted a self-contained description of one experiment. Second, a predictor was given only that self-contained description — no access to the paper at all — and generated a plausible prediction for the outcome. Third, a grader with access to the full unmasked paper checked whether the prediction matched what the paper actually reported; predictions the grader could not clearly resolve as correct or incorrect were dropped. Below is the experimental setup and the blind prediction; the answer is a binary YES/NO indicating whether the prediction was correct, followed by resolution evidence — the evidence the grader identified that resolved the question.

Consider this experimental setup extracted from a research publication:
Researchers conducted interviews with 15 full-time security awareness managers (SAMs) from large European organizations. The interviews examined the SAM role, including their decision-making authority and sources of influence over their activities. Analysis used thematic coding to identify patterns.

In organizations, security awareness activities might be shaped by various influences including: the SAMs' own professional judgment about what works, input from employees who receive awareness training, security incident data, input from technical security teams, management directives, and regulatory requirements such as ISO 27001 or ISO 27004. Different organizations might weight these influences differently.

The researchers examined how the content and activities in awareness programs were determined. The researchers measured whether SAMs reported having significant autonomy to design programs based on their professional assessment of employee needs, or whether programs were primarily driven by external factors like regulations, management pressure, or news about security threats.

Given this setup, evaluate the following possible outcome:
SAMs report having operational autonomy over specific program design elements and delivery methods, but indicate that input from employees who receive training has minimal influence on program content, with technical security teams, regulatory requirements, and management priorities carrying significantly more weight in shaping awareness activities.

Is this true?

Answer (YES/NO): YES